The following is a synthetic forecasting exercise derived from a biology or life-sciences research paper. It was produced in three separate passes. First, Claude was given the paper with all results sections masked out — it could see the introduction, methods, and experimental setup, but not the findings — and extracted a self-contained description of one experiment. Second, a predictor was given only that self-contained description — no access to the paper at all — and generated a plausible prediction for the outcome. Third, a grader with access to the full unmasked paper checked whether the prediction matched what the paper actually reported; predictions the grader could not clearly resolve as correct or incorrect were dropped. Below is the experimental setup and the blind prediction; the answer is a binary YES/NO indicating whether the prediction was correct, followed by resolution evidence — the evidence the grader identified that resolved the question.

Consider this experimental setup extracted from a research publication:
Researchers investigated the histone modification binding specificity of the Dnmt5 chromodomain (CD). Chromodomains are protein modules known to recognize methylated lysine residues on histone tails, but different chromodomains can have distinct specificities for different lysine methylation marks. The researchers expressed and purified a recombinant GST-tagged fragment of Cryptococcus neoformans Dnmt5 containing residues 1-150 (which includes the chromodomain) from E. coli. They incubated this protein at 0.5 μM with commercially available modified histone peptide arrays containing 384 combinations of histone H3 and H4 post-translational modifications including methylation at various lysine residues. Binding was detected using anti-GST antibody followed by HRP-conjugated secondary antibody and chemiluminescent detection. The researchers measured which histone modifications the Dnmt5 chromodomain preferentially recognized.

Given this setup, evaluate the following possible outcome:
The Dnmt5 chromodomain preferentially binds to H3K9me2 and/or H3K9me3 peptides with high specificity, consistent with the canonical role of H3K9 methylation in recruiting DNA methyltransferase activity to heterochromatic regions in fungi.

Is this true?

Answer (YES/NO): YES